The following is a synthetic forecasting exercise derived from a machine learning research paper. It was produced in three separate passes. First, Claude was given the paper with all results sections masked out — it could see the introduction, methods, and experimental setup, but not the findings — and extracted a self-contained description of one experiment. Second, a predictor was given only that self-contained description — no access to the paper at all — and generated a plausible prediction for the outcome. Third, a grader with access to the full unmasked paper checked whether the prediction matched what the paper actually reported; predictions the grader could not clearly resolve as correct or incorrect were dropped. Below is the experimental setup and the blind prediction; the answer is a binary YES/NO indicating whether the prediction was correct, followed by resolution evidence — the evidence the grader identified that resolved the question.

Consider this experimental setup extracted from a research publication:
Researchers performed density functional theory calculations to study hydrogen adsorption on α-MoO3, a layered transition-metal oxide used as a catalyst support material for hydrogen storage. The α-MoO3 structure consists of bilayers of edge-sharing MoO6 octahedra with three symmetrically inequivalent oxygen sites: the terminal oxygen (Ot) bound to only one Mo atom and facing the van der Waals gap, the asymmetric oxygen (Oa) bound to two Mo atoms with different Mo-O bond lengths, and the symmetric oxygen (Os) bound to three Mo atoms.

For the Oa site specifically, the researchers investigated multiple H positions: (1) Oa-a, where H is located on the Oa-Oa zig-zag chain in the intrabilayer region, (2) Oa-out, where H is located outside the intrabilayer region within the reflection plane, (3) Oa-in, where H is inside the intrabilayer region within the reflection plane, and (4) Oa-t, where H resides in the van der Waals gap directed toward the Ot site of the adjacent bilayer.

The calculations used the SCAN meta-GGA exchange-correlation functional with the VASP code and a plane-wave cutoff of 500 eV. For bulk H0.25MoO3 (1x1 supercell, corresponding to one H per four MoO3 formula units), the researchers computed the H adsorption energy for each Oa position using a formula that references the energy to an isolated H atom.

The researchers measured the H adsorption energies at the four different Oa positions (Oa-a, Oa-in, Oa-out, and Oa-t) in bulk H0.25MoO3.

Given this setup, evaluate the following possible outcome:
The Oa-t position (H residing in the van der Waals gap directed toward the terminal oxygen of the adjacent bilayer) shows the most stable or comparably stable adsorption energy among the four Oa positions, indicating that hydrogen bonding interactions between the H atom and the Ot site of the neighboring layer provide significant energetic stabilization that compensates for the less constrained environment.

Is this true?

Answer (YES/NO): NO